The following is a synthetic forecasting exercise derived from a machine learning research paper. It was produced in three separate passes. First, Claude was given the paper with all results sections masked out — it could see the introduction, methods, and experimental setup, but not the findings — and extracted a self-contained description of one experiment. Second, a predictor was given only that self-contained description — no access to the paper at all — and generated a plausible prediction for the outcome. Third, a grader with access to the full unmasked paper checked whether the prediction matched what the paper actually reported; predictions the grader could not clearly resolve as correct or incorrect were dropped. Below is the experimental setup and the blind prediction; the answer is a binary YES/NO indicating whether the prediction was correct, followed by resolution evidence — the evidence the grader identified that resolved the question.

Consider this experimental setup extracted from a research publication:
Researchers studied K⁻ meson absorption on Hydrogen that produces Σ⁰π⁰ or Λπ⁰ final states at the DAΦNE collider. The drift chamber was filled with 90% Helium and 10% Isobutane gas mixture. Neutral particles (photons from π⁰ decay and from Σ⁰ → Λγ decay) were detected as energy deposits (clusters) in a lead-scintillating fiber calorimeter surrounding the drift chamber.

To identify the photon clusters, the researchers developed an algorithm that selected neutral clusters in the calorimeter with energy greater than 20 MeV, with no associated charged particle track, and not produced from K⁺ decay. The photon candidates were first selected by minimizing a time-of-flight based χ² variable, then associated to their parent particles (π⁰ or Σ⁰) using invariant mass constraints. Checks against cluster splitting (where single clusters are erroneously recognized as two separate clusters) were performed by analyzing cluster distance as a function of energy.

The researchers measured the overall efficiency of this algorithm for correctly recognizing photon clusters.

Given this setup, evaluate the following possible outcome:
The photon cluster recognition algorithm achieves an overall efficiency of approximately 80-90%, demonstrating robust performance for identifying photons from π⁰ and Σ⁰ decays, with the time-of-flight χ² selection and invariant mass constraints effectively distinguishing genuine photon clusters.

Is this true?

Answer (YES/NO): NO